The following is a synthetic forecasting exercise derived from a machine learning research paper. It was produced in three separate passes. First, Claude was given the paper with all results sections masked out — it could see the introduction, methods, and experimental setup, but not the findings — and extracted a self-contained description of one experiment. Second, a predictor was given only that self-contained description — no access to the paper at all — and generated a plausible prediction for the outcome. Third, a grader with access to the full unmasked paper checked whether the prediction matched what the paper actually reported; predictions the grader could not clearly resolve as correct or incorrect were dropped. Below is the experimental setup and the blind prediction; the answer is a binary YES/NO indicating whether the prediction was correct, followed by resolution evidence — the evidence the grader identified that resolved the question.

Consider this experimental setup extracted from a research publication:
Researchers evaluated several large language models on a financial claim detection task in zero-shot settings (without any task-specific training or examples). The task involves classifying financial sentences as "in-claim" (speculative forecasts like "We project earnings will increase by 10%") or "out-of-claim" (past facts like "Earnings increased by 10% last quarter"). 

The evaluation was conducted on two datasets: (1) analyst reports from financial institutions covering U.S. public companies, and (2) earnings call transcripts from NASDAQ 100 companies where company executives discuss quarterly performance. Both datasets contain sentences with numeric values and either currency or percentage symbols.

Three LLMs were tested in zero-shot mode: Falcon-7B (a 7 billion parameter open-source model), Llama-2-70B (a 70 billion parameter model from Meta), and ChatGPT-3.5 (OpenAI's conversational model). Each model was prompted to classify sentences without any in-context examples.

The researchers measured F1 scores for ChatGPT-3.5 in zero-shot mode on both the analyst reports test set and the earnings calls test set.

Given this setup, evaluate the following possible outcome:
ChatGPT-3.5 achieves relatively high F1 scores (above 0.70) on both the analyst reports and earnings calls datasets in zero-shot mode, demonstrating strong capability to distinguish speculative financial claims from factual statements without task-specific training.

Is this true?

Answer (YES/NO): YES